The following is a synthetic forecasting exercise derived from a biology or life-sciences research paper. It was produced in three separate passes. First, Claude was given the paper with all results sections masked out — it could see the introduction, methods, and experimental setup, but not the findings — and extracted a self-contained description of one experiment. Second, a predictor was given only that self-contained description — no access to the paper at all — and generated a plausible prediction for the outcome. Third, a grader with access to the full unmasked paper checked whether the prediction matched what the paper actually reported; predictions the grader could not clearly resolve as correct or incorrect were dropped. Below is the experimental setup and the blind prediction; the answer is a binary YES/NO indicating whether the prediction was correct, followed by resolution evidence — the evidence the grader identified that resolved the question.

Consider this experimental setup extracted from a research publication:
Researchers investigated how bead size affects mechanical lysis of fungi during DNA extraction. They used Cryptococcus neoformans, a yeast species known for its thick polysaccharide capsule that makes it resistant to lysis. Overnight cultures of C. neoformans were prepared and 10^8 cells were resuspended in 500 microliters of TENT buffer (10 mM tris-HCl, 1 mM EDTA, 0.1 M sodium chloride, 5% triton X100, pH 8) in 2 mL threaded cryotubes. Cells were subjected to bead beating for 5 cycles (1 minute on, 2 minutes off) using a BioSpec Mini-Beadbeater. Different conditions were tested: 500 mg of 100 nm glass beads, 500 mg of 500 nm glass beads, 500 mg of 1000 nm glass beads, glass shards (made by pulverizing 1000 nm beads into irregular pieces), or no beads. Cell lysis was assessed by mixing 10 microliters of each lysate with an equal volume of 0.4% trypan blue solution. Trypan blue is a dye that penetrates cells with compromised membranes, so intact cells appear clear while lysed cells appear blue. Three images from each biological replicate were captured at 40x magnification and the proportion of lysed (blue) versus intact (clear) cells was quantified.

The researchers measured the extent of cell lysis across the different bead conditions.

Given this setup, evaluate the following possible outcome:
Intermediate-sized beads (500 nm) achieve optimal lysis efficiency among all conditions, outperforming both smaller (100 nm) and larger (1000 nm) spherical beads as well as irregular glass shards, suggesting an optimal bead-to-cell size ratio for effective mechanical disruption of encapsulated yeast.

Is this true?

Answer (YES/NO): YES